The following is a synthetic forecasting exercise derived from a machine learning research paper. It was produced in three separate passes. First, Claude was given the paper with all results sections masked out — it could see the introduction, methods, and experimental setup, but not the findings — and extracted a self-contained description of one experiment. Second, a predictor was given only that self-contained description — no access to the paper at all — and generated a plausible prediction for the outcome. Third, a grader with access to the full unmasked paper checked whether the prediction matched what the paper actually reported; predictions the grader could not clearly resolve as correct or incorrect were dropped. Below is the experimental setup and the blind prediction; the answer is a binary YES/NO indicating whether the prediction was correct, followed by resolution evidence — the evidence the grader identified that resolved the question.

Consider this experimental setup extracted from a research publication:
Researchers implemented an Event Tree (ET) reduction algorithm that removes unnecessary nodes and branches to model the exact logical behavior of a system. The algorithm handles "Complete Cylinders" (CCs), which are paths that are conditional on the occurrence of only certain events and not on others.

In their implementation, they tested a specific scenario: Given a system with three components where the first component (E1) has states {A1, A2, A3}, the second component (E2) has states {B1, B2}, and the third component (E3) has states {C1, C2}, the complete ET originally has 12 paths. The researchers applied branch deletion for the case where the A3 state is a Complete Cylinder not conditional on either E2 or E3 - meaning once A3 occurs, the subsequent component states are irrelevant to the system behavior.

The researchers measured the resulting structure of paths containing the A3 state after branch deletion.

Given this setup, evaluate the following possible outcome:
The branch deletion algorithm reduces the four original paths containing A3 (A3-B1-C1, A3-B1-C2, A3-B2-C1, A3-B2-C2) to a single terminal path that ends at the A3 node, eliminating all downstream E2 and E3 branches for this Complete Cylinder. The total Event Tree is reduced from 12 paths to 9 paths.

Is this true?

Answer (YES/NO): YES